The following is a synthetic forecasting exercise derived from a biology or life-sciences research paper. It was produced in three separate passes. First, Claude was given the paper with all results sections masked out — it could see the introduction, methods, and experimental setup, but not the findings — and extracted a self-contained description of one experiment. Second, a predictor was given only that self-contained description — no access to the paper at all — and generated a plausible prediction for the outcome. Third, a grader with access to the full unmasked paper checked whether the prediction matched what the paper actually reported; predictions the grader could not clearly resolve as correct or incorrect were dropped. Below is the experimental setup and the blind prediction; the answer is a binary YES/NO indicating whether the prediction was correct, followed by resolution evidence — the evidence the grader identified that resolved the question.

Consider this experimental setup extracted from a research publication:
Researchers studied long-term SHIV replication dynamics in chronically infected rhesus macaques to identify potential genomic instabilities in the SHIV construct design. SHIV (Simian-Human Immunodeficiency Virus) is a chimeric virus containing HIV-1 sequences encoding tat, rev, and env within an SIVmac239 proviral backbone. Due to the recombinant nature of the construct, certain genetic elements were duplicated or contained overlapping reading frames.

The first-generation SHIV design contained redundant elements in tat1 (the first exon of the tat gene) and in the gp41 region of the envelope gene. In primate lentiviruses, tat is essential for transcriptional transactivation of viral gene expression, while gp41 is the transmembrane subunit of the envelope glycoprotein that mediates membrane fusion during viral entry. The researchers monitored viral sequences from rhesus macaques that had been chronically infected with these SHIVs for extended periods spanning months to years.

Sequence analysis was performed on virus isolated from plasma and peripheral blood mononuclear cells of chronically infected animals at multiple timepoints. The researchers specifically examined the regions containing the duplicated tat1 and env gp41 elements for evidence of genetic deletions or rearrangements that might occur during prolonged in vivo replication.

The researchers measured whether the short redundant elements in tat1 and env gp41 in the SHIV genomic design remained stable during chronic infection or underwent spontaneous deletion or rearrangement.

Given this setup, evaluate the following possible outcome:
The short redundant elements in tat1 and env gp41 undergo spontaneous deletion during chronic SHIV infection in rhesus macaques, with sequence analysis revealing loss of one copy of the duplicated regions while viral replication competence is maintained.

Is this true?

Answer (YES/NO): YES